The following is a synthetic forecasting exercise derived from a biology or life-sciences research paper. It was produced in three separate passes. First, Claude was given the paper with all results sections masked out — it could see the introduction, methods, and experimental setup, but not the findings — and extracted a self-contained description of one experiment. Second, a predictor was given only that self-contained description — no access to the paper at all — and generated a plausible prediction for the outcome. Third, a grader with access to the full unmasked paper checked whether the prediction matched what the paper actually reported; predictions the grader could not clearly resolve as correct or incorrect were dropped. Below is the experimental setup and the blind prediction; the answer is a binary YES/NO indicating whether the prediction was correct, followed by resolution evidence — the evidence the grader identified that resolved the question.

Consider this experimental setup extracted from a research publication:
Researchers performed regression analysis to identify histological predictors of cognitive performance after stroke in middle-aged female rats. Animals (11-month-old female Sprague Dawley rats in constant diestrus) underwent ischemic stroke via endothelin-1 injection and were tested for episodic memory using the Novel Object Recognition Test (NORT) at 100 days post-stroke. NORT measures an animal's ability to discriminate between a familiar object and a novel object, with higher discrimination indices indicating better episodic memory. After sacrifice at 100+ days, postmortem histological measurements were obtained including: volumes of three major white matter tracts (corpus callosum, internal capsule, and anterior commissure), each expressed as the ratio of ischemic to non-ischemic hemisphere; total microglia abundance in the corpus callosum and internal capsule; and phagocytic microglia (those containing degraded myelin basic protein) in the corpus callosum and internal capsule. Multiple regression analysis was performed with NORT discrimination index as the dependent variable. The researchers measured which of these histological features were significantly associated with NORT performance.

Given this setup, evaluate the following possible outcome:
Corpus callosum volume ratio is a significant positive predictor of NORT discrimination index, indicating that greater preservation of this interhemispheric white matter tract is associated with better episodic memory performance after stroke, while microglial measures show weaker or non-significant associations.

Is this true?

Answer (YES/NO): NO